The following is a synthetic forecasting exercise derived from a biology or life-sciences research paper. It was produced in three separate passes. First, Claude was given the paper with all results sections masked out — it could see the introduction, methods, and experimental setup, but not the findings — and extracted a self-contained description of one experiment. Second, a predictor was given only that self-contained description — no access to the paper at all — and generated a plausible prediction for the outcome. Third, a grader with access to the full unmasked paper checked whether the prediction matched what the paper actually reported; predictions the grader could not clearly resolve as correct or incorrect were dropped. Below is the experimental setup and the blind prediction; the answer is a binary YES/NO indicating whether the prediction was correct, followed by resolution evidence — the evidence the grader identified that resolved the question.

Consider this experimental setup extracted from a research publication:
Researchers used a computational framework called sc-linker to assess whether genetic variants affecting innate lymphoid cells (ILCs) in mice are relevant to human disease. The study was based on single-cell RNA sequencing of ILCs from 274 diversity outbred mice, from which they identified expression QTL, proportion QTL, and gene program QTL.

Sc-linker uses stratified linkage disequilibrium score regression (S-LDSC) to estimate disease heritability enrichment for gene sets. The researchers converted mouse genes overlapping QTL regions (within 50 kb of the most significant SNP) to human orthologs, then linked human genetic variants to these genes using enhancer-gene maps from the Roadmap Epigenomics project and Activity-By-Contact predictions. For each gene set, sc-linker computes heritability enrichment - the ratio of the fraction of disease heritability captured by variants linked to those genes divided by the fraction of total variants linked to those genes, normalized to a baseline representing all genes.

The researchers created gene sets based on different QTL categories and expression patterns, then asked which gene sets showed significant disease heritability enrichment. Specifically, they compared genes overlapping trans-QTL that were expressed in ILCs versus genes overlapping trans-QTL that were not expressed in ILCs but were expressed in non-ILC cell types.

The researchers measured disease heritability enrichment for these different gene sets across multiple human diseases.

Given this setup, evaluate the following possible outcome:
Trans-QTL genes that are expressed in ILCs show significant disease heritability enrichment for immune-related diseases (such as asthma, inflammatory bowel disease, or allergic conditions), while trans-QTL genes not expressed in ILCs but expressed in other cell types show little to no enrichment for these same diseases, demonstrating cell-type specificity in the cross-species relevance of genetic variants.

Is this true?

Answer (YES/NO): NO